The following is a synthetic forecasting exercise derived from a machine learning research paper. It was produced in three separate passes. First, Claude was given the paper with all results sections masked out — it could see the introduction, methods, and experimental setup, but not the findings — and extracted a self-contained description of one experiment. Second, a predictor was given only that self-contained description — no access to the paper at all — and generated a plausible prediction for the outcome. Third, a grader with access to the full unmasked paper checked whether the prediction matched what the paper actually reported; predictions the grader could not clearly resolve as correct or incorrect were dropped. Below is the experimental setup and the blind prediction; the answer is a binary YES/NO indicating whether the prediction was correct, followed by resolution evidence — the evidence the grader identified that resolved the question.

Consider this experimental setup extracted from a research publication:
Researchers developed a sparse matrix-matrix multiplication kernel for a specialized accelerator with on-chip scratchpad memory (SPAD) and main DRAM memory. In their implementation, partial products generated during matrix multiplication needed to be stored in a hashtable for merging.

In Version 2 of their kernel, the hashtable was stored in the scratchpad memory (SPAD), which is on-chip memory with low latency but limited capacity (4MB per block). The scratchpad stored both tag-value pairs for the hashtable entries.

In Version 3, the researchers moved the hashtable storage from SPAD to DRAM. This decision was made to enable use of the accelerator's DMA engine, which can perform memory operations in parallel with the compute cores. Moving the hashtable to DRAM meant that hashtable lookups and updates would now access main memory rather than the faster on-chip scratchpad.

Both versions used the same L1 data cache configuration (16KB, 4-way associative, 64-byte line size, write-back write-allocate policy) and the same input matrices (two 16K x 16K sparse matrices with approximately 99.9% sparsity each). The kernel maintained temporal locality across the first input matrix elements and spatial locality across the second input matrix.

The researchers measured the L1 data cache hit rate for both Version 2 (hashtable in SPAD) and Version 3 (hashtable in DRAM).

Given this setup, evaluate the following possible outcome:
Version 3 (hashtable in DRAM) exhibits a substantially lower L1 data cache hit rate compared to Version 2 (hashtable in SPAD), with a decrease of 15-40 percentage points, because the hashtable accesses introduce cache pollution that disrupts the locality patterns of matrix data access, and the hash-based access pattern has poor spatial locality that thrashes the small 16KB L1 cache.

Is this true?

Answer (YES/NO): NO